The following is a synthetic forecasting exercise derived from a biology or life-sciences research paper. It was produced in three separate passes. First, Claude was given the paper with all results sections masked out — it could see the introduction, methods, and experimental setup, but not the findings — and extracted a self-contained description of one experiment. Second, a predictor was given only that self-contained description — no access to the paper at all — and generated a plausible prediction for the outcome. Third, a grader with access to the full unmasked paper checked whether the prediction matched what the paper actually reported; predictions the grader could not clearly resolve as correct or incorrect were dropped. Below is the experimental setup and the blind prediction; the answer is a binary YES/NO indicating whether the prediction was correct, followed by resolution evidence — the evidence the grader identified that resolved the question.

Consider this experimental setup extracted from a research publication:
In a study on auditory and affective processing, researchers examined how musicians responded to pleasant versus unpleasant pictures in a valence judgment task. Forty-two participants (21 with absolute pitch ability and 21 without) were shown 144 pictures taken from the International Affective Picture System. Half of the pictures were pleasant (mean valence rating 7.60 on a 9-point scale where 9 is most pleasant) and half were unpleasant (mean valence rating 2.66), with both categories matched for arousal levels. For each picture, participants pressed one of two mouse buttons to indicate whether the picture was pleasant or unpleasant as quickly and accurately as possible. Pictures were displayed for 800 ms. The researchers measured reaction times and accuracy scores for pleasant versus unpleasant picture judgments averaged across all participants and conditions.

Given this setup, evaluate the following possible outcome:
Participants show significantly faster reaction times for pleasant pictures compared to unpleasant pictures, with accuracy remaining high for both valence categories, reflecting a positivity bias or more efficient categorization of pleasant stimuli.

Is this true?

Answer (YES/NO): NO